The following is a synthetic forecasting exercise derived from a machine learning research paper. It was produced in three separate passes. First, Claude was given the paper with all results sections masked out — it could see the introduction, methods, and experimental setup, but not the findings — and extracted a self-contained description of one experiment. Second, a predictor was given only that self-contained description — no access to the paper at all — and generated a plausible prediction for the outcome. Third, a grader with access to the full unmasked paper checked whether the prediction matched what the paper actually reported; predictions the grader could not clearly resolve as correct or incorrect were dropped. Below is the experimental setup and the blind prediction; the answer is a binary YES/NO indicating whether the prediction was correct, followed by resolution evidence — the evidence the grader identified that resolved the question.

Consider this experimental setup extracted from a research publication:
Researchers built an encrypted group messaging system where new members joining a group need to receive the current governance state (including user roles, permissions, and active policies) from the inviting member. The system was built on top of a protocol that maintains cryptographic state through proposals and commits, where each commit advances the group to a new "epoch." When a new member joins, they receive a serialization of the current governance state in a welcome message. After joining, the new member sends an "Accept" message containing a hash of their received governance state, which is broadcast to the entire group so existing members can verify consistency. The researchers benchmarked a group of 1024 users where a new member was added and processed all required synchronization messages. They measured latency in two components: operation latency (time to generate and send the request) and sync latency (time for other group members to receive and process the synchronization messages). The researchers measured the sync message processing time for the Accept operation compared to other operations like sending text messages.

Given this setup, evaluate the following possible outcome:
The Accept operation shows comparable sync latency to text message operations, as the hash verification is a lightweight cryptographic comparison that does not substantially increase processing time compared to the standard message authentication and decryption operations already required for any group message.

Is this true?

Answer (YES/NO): NO